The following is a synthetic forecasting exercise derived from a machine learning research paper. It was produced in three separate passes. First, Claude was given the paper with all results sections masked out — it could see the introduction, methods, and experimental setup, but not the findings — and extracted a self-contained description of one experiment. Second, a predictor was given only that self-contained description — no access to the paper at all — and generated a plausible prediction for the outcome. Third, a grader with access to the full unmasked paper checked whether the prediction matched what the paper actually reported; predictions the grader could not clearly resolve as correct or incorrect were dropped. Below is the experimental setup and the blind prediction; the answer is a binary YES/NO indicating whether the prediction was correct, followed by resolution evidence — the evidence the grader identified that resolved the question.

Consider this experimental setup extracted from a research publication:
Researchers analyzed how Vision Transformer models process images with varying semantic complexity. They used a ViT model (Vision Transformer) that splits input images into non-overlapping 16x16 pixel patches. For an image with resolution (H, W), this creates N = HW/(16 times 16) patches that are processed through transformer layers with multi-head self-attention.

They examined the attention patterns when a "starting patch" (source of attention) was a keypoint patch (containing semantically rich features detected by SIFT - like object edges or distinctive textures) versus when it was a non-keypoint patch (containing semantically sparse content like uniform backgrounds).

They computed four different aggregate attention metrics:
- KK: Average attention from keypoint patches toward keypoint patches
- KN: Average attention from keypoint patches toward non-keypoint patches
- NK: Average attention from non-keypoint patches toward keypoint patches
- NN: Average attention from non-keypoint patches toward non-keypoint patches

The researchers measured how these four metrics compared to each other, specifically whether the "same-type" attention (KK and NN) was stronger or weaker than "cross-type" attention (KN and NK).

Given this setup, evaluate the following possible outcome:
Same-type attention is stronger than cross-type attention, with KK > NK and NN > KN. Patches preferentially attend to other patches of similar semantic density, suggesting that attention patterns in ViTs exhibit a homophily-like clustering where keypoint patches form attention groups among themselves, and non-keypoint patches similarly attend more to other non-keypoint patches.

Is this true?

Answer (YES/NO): YES